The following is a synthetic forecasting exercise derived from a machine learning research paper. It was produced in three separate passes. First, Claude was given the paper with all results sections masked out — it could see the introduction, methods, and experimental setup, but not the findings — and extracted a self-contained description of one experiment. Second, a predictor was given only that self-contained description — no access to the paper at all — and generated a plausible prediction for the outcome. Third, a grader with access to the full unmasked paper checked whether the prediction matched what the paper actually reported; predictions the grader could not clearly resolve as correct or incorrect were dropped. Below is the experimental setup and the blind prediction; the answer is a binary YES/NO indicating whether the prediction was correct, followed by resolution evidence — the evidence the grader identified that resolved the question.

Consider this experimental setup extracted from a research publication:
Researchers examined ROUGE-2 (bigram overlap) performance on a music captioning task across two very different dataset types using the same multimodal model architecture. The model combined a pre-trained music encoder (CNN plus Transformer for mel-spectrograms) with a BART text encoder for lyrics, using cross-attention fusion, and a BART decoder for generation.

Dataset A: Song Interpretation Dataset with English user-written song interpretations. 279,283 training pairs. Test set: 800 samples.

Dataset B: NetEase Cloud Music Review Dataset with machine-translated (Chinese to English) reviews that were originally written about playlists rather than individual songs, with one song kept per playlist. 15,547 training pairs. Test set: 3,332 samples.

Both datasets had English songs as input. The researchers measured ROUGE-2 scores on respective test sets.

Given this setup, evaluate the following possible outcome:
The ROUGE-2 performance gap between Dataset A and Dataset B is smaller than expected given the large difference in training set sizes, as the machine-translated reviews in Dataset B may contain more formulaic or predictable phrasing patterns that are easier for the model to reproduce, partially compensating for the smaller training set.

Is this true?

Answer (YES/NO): NO